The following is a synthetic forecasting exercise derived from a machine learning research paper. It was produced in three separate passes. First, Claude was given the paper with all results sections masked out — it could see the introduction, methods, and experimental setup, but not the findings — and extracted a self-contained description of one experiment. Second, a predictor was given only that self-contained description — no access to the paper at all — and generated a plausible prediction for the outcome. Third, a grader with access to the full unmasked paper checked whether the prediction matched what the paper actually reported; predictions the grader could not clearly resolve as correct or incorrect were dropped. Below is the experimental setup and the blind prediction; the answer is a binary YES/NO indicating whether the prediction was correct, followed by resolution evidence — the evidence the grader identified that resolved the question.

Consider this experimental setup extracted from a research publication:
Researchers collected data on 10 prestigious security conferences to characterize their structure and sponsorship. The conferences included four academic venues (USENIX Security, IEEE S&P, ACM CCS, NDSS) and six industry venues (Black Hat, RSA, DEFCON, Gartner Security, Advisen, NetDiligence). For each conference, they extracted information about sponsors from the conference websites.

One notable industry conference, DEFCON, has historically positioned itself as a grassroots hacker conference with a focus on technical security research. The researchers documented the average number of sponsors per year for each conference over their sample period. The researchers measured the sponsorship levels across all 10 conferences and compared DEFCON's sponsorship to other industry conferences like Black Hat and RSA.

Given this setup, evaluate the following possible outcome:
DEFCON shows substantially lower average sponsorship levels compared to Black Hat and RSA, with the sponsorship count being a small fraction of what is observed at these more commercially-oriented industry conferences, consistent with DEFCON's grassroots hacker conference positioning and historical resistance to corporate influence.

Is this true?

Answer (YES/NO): YES